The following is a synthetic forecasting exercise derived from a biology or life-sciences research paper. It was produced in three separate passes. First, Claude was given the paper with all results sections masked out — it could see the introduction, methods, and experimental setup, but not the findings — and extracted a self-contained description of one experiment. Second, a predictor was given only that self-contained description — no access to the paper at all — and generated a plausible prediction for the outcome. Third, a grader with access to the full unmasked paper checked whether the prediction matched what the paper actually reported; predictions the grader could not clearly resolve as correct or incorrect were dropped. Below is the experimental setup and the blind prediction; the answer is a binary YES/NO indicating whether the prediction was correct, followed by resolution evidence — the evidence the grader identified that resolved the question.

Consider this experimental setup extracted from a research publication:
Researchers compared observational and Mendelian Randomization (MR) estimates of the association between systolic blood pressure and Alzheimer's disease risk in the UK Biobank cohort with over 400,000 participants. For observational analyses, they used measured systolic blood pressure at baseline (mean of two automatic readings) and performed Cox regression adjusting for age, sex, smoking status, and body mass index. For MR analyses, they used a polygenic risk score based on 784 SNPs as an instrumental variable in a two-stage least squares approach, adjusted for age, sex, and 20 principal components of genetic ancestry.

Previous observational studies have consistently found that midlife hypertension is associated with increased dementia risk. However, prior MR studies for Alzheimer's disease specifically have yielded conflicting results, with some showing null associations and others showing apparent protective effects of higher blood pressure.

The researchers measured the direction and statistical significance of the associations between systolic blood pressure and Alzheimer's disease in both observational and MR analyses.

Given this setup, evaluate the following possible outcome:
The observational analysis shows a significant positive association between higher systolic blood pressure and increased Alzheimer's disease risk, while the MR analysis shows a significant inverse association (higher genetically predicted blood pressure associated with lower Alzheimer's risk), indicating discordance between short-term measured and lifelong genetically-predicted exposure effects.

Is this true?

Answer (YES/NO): NO